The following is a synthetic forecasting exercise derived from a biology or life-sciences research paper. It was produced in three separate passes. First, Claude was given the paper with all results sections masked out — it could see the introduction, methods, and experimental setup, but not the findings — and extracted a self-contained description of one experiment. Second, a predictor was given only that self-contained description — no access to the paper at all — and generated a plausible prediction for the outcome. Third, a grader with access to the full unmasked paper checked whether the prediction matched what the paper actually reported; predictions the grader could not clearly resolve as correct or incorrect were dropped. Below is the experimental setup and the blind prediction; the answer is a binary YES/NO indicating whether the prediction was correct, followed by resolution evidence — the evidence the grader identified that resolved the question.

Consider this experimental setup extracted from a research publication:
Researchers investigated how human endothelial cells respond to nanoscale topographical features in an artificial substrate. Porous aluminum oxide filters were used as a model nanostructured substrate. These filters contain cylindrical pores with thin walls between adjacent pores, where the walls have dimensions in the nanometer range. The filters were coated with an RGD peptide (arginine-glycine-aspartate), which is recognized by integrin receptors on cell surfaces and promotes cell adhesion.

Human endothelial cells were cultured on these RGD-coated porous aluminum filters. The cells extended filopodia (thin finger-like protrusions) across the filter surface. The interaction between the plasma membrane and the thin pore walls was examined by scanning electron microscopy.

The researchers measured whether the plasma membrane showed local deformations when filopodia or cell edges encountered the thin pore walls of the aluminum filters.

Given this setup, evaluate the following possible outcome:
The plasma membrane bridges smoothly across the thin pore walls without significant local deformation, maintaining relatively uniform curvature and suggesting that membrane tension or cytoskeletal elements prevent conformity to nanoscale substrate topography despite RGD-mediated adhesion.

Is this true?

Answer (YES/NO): NO